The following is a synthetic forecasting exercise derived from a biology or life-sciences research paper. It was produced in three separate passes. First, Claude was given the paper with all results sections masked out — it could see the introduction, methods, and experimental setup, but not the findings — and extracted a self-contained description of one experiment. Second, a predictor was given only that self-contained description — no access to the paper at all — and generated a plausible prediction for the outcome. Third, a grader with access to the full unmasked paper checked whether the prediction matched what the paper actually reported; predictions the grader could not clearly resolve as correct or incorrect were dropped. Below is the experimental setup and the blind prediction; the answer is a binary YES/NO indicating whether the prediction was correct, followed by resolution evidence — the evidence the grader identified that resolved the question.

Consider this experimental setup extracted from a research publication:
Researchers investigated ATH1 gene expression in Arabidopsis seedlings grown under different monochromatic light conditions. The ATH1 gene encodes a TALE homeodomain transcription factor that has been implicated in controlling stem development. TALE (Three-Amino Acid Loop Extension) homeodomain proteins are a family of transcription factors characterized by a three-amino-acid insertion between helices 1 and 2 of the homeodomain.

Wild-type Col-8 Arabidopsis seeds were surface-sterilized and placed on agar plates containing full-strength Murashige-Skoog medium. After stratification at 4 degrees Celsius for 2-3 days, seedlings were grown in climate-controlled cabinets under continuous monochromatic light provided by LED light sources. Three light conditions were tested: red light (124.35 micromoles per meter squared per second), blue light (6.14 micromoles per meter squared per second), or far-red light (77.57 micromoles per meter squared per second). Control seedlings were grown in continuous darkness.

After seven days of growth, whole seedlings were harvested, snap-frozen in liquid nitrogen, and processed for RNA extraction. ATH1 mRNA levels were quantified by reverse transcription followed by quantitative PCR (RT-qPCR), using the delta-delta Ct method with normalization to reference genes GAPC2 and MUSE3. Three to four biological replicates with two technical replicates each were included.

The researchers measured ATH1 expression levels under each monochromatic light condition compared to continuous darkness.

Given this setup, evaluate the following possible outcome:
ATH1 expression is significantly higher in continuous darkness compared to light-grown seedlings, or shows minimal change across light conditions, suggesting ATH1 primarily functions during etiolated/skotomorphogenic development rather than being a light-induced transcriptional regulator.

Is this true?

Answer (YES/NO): NO